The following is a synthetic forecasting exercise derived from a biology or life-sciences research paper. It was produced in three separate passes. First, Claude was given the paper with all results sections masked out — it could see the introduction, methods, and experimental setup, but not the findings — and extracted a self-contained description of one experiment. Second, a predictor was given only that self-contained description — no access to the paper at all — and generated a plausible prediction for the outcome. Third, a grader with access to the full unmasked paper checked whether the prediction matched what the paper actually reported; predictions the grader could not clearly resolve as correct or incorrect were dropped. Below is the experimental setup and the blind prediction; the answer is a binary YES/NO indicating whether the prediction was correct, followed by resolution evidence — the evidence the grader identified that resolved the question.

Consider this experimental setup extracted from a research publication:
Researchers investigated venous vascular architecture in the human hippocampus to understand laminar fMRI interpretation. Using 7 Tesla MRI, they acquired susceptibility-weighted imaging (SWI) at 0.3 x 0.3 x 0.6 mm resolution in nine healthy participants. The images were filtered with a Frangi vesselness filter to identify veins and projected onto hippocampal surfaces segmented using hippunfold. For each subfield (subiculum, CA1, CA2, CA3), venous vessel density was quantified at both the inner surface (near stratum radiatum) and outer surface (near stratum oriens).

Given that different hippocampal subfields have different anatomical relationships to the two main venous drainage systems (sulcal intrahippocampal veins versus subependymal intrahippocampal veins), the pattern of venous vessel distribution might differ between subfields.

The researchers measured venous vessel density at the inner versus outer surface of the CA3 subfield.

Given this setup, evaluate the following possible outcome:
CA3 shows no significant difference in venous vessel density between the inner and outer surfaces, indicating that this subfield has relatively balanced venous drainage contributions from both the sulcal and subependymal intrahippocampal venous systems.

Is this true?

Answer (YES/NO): NO